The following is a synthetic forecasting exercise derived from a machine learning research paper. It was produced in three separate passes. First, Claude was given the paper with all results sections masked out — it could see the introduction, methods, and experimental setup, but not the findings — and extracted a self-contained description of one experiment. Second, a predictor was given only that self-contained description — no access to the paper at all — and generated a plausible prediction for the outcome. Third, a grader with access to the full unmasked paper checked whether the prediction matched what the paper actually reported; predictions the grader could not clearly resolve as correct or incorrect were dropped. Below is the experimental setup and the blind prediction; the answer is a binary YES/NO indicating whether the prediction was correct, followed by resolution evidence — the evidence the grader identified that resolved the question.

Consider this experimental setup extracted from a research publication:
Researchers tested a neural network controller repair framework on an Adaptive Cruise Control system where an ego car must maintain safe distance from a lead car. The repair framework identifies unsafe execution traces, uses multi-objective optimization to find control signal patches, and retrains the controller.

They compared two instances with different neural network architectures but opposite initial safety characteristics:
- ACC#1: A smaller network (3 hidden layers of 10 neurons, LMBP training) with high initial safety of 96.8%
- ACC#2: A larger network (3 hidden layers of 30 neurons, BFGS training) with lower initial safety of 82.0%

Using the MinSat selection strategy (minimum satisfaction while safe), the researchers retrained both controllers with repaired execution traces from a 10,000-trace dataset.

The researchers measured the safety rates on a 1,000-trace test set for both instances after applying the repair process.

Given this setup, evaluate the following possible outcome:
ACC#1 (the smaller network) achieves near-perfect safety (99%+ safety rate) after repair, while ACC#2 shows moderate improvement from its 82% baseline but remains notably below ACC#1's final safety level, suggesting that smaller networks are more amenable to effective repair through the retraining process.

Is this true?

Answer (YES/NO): NO